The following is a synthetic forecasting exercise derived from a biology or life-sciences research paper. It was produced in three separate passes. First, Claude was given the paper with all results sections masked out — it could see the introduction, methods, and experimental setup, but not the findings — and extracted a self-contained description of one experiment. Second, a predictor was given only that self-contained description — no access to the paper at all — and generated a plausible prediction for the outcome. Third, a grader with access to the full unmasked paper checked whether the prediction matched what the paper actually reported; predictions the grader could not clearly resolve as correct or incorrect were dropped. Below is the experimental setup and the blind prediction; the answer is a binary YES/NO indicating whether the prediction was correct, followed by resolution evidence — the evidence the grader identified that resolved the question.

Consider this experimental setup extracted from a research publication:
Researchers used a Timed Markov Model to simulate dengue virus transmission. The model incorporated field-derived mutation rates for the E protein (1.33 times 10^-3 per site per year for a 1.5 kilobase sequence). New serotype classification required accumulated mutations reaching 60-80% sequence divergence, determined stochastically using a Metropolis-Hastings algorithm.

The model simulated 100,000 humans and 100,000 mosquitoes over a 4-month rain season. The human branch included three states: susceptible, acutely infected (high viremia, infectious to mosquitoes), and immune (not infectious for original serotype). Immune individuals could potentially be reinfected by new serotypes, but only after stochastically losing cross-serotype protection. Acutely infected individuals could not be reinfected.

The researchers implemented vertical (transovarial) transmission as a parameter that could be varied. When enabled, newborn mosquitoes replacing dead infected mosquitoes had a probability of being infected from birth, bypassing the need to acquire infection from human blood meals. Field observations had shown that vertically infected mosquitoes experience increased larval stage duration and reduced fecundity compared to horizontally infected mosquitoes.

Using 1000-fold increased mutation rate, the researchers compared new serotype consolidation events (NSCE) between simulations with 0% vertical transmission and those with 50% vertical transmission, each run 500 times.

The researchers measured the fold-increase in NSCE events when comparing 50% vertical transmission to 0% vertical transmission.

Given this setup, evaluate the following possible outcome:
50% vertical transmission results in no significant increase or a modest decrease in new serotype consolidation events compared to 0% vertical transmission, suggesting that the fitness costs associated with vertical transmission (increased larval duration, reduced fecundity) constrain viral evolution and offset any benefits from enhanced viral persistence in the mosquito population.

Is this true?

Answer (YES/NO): YES